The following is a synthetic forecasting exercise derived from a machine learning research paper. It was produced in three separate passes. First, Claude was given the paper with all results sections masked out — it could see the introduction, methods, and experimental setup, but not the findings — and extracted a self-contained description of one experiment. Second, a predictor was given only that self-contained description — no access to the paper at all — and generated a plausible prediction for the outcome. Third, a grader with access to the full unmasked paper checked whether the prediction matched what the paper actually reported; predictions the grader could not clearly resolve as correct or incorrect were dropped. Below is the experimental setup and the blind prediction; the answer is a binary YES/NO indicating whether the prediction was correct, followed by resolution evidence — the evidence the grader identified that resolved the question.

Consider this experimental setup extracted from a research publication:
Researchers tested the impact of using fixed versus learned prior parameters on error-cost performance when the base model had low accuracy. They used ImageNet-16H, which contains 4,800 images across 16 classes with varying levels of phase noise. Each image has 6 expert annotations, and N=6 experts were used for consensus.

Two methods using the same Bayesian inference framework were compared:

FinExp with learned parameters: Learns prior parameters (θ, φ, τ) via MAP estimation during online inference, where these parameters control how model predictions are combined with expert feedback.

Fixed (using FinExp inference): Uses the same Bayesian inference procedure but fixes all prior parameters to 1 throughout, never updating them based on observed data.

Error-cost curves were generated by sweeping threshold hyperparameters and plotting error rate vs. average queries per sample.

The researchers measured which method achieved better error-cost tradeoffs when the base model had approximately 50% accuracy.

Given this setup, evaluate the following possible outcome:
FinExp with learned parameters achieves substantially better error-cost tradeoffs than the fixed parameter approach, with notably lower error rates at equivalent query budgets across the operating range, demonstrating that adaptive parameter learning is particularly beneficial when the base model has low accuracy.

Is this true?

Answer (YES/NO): NO